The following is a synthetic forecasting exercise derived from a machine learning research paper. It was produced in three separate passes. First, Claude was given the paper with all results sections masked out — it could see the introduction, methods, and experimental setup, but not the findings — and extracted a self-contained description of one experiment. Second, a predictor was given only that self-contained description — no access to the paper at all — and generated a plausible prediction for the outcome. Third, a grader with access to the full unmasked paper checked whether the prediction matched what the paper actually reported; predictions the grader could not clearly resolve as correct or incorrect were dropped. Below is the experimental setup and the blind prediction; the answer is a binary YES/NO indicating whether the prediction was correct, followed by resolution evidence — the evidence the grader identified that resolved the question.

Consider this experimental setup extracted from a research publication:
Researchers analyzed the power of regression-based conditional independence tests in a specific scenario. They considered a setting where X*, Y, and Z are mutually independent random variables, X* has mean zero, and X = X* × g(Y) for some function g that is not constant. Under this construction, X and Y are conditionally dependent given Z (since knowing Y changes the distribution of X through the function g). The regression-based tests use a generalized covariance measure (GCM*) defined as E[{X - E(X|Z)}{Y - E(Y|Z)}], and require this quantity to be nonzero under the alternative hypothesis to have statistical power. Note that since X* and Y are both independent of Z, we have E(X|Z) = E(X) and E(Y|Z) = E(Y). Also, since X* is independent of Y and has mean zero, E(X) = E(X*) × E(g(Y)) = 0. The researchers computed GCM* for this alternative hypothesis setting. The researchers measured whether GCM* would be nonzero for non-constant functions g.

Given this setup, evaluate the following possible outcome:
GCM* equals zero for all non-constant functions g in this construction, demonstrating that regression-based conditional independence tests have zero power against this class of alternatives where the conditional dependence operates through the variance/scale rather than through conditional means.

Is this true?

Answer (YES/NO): YES